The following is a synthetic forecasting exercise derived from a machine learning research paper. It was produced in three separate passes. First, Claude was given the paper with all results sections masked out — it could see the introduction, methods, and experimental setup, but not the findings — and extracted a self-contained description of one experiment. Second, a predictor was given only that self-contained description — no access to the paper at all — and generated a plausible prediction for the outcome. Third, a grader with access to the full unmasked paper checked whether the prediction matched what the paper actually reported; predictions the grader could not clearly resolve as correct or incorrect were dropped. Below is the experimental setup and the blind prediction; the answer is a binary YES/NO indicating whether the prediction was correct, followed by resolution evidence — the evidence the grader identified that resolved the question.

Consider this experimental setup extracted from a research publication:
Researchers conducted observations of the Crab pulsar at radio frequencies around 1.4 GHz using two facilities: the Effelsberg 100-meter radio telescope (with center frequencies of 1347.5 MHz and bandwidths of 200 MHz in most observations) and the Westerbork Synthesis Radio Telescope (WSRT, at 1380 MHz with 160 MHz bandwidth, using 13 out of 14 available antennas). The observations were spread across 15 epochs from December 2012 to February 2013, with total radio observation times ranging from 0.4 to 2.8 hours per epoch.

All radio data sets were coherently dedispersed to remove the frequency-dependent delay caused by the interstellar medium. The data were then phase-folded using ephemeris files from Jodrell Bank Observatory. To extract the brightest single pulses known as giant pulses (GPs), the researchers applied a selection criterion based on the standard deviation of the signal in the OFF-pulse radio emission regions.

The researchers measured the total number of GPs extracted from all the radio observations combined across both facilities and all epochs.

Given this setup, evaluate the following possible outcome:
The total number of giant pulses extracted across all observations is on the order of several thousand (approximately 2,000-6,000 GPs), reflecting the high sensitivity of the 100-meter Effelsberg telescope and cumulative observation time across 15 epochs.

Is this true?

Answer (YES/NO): NO